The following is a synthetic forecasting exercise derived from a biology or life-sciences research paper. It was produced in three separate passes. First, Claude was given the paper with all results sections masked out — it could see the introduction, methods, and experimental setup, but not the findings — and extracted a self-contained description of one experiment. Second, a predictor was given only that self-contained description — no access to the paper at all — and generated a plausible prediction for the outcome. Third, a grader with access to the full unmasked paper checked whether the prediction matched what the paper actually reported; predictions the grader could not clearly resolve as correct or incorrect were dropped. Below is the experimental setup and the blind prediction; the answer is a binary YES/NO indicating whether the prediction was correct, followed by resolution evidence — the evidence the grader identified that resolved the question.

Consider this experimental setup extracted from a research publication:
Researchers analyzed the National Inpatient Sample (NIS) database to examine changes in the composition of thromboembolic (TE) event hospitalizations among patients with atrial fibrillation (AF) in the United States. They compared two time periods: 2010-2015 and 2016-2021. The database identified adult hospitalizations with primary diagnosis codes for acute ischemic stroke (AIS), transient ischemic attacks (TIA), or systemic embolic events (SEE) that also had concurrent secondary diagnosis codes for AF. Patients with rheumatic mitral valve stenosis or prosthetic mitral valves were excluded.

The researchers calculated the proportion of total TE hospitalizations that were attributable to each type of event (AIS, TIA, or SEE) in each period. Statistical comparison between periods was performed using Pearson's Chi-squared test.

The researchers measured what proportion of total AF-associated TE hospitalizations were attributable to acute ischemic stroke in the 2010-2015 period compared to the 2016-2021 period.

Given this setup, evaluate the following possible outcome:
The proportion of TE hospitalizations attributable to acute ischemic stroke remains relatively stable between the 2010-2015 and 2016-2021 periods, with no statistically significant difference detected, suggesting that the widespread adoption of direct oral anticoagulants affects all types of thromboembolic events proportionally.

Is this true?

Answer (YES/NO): NO